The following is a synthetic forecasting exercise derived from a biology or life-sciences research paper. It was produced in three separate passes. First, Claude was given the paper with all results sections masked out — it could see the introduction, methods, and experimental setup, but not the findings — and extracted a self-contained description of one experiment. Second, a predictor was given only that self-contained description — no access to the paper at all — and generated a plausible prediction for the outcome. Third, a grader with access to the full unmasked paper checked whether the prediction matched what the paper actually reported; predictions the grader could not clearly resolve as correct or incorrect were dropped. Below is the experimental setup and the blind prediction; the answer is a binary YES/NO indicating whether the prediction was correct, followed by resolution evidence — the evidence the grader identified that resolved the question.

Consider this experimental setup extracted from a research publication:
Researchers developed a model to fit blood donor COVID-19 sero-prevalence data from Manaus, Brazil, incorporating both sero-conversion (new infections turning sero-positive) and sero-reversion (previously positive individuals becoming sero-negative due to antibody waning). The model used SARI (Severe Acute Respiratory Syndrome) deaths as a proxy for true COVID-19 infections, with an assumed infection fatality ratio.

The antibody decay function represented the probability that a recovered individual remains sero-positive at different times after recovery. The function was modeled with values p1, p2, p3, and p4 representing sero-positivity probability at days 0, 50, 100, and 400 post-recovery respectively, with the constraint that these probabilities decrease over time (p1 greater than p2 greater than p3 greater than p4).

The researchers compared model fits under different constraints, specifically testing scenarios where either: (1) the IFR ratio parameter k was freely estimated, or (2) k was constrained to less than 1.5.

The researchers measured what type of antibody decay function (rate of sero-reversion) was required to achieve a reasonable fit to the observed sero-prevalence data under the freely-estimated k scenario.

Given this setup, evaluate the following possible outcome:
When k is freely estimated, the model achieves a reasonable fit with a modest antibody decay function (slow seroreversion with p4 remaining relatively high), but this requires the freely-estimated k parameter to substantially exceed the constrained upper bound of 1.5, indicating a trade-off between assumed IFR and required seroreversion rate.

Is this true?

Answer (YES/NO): NO